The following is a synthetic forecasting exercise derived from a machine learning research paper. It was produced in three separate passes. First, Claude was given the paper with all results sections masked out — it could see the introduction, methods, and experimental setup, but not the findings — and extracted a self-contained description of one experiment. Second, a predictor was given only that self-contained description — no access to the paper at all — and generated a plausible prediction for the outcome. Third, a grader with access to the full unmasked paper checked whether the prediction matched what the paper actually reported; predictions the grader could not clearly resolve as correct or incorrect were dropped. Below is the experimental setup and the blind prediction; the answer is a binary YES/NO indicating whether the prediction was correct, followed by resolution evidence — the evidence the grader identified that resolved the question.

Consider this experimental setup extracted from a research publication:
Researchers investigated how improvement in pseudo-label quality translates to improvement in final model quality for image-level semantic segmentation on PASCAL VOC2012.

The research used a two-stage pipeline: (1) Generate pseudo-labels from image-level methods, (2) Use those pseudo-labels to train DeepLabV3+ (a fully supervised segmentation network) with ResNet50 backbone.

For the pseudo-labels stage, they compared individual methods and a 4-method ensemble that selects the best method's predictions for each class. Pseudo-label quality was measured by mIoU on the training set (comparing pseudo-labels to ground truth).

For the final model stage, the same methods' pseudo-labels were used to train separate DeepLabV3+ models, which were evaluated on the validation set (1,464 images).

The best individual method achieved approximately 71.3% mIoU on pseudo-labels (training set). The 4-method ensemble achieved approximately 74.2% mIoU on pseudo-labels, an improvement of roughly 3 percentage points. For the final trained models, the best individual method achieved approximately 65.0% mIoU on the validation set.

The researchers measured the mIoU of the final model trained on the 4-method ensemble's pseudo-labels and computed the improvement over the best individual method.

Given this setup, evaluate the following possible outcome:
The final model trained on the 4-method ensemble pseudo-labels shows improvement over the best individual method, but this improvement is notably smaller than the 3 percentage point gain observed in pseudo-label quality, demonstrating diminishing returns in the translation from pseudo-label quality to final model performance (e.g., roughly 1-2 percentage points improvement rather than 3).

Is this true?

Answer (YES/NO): NO